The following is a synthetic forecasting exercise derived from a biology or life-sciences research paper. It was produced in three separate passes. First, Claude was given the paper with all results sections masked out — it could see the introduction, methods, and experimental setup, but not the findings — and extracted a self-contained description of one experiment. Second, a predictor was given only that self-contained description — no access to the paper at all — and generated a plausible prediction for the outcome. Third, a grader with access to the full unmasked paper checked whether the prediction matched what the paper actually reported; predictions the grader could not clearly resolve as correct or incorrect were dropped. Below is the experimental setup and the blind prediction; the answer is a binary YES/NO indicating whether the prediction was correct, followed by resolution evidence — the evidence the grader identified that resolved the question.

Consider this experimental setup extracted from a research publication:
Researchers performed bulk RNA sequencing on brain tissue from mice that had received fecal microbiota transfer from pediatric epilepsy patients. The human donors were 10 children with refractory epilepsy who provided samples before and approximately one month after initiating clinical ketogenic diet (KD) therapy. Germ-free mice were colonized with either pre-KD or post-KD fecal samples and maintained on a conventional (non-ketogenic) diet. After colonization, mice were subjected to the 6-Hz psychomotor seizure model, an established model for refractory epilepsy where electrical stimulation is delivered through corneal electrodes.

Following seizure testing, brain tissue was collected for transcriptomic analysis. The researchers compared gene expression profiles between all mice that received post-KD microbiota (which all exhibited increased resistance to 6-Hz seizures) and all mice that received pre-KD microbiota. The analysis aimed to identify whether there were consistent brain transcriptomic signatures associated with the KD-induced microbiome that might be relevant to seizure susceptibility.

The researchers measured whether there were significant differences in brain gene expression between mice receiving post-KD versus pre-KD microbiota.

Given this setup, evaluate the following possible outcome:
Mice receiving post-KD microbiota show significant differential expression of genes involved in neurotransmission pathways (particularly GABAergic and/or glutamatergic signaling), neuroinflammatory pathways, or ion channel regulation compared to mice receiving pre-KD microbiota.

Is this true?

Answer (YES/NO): NO